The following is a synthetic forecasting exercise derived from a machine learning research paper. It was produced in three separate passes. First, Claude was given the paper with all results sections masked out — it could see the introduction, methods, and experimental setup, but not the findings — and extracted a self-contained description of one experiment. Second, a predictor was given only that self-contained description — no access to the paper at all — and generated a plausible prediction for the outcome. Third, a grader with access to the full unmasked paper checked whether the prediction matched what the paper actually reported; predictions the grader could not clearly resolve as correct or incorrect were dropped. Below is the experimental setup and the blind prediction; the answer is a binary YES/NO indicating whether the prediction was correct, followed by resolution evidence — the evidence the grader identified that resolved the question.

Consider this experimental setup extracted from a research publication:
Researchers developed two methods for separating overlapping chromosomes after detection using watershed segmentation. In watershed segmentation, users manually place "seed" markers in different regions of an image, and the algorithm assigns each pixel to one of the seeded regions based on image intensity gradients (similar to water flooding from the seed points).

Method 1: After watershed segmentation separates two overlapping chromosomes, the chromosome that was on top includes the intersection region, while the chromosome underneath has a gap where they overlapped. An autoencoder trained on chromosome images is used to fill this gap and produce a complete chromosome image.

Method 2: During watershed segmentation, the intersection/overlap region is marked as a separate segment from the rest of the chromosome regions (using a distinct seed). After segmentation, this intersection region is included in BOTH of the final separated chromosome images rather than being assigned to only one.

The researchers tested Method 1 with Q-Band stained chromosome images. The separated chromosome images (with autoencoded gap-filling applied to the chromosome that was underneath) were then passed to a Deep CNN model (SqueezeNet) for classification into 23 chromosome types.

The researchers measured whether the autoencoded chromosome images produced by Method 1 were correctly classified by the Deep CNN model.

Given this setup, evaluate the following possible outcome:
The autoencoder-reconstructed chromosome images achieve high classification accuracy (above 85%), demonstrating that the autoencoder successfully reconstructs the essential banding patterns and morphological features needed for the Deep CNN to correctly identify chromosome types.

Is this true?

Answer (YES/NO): NO